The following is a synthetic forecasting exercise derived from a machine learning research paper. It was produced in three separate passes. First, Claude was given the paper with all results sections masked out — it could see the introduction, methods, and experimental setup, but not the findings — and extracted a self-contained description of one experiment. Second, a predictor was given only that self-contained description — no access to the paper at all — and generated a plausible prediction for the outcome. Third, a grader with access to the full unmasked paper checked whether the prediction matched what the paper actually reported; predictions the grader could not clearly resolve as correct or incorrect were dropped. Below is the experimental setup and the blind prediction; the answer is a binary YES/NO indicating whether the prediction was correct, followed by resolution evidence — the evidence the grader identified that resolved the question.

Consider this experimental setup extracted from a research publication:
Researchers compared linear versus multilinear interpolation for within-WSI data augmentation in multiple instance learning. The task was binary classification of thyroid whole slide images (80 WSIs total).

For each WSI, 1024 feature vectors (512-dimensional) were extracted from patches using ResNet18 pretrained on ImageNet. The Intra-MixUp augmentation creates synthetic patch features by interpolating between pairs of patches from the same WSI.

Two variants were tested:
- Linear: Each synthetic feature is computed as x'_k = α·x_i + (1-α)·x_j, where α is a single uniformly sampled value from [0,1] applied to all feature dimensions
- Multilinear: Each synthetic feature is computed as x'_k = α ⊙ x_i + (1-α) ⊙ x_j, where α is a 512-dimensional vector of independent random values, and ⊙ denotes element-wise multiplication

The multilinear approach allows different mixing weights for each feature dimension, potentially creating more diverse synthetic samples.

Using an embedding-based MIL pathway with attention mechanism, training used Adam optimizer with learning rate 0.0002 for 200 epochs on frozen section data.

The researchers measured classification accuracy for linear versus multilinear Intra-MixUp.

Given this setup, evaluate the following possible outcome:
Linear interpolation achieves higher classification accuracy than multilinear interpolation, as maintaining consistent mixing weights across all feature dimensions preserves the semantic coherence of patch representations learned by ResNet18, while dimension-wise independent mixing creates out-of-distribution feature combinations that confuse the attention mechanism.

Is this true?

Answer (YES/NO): NO